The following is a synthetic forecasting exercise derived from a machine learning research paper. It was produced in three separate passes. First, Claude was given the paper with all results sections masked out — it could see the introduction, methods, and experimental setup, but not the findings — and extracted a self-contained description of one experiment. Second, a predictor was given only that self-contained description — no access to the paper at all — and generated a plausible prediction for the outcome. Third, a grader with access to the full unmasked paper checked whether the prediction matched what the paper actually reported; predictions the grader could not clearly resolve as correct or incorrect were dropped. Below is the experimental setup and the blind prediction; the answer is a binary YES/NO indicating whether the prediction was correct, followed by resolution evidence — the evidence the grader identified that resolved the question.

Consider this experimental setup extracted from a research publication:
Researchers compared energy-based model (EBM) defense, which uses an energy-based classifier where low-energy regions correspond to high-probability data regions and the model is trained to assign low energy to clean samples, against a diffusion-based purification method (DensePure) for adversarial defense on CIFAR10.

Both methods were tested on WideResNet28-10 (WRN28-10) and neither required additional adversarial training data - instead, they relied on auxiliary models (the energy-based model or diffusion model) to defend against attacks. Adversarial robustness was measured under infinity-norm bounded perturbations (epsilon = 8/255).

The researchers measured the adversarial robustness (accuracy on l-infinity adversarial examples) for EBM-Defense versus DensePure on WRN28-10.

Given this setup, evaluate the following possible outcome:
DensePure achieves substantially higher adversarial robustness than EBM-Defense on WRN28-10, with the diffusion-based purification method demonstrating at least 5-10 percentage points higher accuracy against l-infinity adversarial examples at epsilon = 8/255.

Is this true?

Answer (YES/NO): NO